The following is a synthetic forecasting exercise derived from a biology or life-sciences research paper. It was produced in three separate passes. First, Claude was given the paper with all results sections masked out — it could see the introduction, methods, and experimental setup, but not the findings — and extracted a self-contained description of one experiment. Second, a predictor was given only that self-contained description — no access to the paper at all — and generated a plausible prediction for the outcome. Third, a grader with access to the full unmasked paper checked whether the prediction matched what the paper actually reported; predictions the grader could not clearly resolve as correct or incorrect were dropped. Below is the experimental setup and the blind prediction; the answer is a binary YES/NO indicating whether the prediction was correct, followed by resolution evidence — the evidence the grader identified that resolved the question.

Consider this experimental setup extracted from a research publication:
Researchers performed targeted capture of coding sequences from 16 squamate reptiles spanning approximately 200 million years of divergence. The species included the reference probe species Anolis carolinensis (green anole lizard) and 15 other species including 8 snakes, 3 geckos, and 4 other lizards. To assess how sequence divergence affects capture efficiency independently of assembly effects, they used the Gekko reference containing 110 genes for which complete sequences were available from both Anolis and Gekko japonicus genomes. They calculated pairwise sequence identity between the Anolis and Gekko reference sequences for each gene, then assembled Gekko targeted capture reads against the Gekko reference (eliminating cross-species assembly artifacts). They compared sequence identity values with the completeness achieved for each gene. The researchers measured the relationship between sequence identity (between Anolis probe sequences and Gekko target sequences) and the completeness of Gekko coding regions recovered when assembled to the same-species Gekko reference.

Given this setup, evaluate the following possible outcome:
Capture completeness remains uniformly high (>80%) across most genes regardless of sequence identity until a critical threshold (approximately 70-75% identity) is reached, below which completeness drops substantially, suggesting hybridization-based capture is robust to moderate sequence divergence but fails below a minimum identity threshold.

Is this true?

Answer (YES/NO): NO